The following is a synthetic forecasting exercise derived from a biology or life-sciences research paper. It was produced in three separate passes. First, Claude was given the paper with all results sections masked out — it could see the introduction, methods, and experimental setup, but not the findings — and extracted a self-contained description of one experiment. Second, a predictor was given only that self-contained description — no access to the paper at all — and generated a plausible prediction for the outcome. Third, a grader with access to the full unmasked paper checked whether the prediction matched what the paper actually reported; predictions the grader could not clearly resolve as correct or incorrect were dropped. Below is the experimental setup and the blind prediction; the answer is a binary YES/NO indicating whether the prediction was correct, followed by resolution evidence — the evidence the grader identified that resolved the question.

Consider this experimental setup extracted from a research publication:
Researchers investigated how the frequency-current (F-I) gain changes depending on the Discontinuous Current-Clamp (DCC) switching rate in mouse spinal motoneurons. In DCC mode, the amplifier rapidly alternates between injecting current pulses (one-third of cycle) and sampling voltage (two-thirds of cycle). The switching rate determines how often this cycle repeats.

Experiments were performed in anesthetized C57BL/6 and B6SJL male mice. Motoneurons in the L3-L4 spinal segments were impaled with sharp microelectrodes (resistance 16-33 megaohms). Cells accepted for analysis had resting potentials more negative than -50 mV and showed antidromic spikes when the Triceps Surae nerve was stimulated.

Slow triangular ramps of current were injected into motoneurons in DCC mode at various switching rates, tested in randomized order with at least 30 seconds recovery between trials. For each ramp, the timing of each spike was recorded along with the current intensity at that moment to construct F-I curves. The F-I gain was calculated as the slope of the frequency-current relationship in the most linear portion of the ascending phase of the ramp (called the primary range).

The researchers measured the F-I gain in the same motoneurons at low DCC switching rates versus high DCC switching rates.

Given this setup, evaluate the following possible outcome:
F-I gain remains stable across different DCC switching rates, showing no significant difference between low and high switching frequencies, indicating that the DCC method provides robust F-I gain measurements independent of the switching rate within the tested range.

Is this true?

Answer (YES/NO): NO